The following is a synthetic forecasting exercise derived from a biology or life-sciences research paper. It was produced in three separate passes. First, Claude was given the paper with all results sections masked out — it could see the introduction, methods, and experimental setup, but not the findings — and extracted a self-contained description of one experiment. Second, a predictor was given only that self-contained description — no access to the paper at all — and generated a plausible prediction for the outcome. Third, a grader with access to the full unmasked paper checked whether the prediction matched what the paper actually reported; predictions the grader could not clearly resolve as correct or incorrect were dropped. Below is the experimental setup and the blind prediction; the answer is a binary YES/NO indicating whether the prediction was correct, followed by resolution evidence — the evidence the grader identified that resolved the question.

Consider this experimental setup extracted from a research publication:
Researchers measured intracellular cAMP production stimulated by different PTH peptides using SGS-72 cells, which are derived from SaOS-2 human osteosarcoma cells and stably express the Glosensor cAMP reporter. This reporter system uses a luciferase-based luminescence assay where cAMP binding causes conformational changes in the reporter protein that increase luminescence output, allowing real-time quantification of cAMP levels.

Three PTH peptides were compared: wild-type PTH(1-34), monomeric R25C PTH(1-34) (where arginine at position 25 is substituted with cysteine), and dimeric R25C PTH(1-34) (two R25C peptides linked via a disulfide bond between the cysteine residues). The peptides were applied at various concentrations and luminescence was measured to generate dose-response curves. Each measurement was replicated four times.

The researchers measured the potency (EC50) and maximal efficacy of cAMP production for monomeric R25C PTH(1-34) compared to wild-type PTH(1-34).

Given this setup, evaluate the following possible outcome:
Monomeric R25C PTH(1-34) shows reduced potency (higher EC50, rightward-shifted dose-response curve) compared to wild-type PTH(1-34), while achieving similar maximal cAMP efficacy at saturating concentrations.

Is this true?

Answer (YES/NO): YES